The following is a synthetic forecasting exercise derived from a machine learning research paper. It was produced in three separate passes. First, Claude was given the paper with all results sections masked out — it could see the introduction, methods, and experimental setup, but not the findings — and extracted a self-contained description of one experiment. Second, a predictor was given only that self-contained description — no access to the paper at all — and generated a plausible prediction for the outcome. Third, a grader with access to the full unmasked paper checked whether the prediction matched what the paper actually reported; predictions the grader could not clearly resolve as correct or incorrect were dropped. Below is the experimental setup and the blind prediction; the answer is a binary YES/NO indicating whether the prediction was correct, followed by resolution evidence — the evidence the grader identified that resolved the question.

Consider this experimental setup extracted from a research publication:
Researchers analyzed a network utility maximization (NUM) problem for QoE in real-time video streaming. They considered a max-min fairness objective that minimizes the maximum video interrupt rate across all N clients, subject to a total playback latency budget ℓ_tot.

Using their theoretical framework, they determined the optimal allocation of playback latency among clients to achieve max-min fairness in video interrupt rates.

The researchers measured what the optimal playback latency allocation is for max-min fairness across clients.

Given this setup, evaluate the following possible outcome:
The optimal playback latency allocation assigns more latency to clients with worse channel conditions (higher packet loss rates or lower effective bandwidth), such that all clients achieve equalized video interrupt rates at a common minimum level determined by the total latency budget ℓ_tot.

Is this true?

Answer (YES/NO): NO